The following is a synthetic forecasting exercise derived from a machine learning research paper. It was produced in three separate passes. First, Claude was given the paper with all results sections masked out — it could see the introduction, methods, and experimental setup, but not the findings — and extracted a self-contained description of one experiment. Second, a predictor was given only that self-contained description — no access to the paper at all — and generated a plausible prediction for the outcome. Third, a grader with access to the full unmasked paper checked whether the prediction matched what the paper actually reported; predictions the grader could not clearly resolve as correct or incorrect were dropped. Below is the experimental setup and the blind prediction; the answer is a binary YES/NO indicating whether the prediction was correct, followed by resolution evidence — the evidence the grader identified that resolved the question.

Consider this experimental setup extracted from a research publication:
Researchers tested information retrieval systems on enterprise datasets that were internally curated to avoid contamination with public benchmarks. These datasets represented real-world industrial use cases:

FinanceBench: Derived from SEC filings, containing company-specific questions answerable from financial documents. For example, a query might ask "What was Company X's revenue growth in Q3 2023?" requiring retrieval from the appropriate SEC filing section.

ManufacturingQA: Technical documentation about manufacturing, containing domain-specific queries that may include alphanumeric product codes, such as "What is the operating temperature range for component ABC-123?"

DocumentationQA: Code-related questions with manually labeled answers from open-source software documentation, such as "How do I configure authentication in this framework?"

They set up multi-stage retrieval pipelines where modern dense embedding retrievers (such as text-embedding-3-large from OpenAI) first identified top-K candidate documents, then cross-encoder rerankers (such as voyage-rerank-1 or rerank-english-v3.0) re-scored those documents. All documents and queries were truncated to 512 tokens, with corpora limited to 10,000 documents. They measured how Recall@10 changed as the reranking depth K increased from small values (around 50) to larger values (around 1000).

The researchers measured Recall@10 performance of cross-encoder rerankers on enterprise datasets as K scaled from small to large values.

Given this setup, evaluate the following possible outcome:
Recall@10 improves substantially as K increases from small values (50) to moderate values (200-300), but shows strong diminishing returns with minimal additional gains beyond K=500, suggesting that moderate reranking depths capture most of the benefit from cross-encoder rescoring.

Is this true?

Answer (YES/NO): NO